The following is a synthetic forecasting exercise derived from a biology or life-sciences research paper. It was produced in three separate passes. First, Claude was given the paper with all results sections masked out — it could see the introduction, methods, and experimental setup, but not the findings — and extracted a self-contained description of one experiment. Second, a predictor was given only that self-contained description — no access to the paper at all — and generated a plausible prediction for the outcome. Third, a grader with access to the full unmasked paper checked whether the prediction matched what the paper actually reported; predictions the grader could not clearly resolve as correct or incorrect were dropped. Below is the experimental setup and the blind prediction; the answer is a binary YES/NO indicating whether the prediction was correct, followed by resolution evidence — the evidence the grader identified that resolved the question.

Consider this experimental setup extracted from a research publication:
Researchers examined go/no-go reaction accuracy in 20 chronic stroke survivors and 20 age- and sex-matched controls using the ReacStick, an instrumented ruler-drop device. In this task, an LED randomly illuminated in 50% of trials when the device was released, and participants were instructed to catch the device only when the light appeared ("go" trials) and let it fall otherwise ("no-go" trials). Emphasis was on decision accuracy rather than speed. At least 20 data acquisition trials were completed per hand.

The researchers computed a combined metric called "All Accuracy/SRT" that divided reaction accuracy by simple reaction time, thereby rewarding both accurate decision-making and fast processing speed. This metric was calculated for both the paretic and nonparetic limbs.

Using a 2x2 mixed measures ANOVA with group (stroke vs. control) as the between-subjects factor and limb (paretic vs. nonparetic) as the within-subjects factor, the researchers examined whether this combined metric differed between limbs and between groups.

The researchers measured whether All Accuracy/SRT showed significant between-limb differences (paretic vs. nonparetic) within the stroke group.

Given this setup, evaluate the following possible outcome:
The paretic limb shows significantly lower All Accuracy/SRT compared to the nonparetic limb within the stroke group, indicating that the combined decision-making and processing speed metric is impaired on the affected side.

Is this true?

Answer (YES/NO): YES